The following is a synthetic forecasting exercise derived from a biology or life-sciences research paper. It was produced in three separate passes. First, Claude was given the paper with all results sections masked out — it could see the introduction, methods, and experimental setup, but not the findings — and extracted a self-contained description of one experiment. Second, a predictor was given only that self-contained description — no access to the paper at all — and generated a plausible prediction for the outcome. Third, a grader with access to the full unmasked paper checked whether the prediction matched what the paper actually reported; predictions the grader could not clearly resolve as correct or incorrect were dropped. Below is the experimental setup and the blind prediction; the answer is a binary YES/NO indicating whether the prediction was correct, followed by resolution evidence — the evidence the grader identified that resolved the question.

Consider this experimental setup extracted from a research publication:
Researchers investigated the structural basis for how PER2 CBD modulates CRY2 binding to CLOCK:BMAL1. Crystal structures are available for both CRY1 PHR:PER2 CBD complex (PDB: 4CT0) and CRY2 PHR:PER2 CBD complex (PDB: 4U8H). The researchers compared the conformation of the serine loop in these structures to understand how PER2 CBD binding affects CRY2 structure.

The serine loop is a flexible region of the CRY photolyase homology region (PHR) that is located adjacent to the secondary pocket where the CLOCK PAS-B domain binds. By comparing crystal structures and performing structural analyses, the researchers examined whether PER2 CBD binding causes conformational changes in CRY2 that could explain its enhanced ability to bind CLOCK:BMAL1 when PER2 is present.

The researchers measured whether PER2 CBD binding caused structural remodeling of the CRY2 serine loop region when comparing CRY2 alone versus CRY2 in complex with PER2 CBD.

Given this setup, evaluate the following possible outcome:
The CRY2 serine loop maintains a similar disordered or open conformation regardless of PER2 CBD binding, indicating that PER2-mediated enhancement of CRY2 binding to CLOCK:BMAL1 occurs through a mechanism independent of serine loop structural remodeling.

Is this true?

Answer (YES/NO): NO